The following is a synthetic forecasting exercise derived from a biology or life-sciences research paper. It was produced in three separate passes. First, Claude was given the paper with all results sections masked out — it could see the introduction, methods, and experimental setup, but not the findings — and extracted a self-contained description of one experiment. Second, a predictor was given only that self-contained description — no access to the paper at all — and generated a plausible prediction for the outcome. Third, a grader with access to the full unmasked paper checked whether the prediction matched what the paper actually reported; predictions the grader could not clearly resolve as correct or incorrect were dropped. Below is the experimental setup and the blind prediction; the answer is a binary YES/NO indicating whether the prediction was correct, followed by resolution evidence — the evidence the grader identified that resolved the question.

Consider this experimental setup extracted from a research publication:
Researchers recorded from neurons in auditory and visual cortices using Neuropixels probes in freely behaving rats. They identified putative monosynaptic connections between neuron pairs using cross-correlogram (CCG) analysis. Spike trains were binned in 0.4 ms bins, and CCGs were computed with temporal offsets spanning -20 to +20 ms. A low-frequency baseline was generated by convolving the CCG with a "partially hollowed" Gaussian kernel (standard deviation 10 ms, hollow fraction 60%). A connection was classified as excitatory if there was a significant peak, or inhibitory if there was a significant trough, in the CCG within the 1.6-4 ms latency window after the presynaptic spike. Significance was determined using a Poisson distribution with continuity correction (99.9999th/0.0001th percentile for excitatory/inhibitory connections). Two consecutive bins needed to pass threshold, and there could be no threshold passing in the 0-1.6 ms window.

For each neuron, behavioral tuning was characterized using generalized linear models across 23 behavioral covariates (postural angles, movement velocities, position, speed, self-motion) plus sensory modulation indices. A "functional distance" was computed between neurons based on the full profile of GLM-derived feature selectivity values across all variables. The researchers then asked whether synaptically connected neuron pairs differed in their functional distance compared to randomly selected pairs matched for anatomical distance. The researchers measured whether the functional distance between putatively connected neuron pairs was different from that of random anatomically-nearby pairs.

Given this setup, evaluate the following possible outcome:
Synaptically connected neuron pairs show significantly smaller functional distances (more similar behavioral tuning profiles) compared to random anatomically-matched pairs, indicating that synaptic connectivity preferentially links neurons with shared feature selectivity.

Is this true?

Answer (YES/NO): NO